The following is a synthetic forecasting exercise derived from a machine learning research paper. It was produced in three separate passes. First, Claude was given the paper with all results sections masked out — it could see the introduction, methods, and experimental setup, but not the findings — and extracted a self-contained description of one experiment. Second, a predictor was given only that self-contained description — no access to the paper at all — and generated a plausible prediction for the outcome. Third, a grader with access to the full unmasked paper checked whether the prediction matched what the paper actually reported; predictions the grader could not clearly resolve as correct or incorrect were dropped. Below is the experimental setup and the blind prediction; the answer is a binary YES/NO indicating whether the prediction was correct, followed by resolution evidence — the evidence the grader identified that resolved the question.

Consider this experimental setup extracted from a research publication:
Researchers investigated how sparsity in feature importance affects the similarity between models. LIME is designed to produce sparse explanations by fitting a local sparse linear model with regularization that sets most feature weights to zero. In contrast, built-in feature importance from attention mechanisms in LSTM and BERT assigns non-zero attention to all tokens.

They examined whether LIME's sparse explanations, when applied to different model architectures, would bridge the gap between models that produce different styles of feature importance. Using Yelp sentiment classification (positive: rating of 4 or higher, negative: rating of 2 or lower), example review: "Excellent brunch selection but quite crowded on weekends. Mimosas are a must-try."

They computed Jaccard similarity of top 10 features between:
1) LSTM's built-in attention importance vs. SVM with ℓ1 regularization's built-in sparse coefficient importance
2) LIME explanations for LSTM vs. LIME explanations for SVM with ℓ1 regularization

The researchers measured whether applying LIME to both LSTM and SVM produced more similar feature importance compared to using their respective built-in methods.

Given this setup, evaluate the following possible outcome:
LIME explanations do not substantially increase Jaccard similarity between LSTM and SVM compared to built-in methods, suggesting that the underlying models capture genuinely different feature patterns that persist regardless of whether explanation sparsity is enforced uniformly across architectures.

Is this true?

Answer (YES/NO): NO